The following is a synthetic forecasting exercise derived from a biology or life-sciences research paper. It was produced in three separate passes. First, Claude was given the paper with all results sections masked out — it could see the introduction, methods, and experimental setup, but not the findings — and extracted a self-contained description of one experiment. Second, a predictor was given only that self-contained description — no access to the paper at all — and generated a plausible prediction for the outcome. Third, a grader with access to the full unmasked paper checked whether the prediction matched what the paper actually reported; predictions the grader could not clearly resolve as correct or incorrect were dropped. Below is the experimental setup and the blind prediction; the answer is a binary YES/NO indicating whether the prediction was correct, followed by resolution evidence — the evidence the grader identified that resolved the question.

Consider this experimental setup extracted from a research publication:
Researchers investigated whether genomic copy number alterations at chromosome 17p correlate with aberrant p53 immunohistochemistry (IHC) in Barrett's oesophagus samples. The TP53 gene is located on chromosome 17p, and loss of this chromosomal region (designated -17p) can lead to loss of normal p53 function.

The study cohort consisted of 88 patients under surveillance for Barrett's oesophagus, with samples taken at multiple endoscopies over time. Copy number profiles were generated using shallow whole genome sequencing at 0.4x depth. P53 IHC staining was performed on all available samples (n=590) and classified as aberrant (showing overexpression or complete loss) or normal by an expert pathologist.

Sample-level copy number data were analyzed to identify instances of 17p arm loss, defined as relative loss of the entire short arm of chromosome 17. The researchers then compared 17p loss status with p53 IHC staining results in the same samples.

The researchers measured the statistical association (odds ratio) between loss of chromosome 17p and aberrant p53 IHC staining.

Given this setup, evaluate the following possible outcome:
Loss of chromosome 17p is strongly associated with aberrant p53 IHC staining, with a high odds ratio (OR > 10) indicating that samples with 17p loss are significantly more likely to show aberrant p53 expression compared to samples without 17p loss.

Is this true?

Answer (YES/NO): YES